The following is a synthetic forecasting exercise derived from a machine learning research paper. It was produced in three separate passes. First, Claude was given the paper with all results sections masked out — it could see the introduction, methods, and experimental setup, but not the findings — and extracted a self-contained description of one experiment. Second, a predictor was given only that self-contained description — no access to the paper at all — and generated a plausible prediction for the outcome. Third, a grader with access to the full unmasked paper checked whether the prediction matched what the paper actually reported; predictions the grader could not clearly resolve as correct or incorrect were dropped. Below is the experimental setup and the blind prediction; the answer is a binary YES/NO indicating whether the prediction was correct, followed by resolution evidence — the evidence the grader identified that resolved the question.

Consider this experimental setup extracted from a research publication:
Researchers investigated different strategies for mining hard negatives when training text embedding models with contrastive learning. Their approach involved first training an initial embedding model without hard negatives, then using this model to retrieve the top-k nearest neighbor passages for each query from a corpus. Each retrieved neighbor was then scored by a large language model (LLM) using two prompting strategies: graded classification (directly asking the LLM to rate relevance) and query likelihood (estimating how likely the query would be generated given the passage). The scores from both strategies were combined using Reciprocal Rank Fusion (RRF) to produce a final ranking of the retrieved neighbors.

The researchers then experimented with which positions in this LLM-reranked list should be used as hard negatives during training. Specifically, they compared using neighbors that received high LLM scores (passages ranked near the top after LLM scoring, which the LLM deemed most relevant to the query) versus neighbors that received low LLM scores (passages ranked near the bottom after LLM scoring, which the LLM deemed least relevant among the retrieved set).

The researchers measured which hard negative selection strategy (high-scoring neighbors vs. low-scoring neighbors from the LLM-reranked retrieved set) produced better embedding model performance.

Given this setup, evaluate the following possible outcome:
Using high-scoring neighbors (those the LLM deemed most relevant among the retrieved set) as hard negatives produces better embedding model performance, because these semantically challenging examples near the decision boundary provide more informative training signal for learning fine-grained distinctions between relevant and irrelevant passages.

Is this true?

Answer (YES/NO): NO